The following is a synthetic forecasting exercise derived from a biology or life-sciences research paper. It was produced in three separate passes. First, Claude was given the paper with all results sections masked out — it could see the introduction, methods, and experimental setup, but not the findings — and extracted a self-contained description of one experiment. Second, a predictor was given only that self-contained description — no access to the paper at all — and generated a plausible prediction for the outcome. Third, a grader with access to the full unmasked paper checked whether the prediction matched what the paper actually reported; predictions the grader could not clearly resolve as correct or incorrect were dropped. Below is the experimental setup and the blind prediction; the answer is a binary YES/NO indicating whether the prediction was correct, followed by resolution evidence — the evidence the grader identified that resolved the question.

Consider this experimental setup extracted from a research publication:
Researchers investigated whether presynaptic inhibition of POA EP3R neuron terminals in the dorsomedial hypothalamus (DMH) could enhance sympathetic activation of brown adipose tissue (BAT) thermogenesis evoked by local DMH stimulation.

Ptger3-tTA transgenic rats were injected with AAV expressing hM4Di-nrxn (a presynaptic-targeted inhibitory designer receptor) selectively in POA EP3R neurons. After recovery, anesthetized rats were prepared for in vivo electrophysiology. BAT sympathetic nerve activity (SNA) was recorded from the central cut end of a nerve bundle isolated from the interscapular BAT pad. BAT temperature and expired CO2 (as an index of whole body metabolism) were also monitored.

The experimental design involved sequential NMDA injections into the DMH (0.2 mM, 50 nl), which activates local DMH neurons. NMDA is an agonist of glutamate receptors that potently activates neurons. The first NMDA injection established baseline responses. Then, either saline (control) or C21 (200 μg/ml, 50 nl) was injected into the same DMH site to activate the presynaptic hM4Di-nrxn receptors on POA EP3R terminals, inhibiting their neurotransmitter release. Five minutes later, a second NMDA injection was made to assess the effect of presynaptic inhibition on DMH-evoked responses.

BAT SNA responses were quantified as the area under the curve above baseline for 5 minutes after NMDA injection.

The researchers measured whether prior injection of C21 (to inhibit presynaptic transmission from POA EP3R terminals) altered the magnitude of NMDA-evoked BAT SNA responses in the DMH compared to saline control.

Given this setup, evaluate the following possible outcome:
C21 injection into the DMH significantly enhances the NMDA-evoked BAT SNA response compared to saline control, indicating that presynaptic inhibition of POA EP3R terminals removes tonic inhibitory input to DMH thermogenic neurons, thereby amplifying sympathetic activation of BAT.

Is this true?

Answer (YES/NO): YES